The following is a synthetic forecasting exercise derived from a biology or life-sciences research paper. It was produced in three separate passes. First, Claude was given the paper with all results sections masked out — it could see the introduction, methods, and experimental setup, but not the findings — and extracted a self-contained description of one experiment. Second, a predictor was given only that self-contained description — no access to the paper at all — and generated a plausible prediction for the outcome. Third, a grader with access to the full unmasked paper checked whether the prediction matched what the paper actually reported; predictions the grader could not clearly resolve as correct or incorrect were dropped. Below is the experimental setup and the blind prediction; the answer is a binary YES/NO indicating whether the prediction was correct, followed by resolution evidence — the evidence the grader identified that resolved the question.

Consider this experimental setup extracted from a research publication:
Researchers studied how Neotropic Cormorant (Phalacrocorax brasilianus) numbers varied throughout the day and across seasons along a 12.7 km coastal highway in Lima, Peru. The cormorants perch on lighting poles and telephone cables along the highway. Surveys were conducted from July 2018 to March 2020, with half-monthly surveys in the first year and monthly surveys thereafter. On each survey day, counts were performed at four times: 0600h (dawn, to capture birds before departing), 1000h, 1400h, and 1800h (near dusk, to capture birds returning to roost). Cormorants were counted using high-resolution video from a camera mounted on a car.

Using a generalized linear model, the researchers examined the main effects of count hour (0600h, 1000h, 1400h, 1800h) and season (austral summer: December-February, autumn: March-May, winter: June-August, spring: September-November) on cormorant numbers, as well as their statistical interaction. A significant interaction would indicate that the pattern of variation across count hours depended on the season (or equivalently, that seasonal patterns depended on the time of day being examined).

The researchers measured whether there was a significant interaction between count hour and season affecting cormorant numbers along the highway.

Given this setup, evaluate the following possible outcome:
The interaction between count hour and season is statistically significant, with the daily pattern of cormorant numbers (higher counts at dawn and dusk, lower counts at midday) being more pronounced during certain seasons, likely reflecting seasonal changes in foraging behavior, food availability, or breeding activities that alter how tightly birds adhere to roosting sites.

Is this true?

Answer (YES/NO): NO